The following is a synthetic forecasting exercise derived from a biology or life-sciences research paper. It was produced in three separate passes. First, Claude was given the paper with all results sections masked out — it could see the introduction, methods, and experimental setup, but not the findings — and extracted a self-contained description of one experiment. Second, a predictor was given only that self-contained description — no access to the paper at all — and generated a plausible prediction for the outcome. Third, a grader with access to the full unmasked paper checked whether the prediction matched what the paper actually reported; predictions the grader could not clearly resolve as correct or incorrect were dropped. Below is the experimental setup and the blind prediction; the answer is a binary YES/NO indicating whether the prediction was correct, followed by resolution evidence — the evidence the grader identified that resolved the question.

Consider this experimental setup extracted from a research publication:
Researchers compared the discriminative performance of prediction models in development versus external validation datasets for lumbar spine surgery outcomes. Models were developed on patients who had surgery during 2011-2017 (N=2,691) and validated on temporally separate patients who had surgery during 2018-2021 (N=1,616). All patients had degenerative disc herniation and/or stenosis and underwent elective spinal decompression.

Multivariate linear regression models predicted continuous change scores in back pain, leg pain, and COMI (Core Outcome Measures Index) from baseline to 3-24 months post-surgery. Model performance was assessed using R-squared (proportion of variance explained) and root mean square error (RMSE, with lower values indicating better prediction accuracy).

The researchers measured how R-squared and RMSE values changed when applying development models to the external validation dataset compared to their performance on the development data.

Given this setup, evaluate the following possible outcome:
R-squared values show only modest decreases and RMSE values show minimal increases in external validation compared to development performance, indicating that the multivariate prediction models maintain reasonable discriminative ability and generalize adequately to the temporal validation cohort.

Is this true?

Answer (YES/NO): NO